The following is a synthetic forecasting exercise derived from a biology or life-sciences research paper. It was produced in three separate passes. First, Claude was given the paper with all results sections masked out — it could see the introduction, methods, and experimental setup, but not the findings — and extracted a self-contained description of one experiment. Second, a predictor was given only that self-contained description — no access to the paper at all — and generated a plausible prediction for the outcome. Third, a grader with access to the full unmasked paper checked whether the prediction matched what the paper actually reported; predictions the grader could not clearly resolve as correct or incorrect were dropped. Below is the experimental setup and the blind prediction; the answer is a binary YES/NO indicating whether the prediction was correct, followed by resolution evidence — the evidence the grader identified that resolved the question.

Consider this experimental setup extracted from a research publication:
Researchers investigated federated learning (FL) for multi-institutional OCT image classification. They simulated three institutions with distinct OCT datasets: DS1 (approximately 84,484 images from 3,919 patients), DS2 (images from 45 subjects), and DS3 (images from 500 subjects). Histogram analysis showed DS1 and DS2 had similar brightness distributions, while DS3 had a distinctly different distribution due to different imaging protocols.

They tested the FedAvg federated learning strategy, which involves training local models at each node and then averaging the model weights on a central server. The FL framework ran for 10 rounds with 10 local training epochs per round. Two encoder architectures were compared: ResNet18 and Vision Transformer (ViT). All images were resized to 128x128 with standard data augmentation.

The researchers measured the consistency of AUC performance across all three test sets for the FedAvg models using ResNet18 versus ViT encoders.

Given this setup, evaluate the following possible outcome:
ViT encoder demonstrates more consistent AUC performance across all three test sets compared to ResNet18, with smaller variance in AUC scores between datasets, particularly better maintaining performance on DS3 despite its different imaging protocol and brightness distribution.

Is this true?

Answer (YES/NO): YES